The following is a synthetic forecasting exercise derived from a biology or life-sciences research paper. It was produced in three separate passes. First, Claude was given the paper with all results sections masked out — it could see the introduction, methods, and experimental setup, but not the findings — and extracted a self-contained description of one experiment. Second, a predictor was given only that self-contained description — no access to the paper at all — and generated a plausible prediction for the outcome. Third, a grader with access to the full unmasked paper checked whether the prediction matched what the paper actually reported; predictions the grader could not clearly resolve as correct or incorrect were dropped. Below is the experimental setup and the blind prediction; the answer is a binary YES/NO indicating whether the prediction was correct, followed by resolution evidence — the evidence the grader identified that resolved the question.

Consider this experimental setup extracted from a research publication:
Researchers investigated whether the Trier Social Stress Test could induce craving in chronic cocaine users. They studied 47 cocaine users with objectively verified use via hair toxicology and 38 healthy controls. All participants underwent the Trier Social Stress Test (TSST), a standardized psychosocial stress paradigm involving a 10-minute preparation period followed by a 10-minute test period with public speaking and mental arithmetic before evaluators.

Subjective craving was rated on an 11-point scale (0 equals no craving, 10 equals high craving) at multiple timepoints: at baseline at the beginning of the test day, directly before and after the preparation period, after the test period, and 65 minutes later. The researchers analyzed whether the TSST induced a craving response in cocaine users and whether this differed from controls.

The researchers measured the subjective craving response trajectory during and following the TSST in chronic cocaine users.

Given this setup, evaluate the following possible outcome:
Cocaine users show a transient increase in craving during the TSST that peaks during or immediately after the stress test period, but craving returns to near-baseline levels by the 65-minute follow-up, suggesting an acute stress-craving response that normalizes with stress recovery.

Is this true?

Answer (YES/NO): NO